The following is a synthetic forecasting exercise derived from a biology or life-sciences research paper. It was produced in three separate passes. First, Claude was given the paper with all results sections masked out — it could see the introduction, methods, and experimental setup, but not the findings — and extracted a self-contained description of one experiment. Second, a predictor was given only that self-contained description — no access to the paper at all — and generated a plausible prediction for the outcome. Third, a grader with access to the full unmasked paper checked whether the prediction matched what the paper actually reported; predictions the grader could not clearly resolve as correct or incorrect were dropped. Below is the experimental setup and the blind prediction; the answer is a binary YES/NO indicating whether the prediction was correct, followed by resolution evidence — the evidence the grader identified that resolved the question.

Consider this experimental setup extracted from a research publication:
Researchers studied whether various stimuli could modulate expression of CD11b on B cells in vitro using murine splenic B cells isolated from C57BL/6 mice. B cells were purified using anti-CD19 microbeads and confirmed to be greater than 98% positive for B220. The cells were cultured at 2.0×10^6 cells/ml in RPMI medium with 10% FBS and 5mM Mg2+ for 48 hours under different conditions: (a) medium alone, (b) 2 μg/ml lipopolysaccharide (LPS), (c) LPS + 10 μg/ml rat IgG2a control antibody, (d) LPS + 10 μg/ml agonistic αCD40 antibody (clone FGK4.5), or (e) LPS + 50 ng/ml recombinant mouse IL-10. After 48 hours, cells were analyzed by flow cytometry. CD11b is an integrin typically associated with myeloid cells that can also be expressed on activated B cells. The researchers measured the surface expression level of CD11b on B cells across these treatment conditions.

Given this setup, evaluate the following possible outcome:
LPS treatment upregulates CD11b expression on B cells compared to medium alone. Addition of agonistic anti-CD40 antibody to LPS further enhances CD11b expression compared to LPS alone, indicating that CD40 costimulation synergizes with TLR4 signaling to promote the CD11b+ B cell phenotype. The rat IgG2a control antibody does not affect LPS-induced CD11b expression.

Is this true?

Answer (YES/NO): NO